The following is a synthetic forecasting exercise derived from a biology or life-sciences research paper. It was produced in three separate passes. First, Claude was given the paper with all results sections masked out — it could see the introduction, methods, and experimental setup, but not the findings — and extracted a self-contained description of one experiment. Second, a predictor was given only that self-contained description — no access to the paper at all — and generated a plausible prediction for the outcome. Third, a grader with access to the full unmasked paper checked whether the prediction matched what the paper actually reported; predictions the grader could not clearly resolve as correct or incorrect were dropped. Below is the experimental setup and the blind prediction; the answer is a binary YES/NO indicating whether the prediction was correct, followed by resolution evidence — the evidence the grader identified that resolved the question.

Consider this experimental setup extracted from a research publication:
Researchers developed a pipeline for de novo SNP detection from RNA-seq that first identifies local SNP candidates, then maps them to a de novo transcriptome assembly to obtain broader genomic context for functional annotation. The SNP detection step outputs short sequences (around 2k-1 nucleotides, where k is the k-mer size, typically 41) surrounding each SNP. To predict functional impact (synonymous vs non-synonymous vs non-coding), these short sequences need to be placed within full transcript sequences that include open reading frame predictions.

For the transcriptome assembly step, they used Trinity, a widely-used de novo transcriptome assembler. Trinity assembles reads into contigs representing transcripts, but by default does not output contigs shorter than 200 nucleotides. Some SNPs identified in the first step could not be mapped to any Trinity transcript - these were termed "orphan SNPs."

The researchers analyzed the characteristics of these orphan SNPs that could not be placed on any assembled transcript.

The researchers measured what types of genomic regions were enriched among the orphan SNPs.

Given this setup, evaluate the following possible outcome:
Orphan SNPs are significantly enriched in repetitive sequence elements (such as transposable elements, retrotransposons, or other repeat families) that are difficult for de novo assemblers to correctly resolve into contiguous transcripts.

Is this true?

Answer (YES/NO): YES